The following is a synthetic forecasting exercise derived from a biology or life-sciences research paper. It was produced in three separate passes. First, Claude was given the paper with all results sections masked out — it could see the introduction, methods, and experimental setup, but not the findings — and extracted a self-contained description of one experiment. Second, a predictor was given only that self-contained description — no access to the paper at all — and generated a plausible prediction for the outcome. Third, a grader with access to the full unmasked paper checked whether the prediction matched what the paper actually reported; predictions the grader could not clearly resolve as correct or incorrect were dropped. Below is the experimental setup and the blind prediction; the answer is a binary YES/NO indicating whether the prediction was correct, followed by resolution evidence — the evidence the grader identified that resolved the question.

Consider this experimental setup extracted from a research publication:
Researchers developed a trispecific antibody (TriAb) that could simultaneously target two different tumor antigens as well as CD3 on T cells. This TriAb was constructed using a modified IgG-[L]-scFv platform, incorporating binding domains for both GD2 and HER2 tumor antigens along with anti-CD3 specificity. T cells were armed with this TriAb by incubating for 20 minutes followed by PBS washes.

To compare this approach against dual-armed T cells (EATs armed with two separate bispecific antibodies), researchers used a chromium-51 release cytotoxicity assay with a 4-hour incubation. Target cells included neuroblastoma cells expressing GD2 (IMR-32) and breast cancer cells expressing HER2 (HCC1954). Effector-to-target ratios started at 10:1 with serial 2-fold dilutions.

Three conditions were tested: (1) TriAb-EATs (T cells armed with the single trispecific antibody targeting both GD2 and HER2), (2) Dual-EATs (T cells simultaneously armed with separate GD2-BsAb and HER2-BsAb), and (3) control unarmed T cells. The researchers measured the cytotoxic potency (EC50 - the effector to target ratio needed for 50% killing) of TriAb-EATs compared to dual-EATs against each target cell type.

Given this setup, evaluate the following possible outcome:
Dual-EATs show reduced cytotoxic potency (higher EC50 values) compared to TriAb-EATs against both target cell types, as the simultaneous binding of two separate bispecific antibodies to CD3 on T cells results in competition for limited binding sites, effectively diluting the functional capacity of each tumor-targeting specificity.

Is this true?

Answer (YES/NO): NO